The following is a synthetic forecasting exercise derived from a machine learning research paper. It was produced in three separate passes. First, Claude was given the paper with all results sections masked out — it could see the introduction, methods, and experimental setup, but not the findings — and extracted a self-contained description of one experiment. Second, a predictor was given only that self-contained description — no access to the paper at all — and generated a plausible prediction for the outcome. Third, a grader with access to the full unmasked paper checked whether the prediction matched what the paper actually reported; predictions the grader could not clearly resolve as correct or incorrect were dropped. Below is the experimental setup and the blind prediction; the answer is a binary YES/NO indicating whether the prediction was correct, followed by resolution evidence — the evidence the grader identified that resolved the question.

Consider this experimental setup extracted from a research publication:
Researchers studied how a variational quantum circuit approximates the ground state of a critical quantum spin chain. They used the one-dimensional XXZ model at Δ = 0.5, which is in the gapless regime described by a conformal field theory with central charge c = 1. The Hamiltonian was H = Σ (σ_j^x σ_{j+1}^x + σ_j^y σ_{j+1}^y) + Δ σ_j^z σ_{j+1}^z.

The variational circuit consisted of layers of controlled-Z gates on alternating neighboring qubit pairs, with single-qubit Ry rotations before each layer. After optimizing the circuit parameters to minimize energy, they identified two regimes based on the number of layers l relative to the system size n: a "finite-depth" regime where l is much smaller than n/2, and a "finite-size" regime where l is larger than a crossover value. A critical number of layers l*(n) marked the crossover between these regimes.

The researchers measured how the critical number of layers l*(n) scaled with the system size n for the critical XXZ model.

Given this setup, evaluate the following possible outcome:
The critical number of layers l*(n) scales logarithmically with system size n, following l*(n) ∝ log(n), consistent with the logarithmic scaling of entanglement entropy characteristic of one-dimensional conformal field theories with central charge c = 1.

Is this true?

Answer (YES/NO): NO